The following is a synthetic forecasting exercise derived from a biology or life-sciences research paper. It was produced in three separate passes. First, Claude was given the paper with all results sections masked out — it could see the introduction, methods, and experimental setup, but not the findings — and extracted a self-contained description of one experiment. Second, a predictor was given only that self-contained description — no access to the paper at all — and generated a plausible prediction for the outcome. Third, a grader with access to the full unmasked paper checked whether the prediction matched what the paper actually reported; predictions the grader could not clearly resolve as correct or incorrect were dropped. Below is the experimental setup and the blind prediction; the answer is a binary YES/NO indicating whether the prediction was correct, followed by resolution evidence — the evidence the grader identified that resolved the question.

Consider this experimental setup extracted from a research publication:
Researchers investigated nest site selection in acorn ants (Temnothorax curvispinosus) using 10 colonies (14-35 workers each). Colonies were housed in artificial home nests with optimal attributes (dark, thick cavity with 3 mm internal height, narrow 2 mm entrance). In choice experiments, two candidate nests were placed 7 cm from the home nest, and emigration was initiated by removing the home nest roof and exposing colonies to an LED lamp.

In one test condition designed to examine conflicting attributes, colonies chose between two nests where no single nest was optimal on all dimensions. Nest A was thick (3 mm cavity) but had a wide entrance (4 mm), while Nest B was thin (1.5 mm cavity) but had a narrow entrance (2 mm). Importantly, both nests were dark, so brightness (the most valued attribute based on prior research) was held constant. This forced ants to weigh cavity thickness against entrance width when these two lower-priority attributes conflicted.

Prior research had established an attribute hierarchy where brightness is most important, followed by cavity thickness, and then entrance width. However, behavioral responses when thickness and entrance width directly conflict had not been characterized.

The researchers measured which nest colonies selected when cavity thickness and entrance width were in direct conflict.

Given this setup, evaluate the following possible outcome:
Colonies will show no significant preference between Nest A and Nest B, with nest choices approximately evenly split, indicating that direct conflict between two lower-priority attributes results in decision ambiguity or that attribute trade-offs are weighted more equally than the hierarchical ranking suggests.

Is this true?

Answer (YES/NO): NO